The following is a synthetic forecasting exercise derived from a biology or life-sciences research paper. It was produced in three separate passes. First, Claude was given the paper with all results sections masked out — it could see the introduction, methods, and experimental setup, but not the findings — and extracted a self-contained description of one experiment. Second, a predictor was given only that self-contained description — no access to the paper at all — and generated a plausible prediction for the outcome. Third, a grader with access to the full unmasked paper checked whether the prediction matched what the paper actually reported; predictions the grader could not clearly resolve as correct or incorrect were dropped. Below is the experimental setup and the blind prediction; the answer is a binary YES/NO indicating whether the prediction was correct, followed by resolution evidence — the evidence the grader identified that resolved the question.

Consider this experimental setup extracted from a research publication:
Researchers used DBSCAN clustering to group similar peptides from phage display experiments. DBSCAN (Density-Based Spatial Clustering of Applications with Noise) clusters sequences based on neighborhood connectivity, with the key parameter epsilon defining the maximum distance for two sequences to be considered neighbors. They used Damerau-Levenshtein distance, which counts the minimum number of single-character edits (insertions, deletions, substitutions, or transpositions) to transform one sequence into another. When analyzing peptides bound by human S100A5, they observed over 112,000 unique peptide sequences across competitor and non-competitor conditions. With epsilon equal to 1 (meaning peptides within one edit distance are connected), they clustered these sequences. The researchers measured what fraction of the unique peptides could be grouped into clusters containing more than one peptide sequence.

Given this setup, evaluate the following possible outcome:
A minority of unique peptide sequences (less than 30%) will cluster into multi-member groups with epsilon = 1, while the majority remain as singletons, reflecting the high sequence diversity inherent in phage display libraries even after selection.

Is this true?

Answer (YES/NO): NO